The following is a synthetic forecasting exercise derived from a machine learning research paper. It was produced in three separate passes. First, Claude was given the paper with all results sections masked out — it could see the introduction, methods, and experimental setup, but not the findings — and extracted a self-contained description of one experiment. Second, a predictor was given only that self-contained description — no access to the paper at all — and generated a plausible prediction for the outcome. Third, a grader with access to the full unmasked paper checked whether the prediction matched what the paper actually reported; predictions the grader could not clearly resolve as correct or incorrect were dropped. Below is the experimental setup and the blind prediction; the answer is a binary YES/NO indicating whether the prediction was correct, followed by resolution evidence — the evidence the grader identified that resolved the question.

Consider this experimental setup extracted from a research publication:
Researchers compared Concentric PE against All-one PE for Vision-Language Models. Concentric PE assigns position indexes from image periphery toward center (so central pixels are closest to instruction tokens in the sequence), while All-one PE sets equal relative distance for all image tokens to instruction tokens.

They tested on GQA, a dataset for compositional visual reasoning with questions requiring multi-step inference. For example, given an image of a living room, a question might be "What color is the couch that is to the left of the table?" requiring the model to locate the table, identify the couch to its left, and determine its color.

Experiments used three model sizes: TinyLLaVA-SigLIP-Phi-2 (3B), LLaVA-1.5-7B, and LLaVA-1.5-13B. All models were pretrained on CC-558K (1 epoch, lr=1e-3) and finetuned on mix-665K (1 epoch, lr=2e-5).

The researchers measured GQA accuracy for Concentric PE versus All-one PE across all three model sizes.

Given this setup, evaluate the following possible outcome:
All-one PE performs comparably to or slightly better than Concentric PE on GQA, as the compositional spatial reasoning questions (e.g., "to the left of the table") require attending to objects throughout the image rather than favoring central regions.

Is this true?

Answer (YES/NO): NO